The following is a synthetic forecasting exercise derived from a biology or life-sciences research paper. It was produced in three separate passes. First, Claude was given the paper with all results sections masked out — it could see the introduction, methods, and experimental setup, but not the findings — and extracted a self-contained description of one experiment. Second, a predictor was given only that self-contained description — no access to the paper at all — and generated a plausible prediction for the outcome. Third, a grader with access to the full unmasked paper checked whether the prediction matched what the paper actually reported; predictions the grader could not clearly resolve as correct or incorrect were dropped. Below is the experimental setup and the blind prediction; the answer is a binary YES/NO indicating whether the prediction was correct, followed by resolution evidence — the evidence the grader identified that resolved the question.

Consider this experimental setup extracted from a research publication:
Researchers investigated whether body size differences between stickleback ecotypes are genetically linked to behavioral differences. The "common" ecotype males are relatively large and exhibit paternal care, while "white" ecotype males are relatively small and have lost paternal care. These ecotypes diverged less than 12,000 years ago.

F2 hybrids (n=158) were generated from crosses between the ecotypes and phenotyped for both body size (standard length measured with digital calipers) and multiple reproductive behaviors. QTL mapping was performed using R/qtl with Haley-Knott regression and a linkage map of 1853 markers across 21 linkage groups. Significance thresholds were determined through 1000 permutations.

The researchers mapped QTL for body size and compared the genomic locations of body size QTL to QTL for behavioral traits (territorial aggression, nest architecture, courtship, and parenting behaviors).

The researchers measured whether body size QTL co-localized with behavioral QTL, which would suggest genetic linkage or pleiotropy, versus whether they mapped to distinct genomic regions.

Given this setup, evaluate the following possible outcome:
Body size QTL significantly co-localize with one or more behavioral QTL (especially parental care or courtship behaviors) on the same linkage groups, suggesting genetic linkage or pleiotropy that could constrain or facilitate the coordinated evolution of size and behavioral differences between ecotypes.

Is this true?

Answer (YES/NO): NO